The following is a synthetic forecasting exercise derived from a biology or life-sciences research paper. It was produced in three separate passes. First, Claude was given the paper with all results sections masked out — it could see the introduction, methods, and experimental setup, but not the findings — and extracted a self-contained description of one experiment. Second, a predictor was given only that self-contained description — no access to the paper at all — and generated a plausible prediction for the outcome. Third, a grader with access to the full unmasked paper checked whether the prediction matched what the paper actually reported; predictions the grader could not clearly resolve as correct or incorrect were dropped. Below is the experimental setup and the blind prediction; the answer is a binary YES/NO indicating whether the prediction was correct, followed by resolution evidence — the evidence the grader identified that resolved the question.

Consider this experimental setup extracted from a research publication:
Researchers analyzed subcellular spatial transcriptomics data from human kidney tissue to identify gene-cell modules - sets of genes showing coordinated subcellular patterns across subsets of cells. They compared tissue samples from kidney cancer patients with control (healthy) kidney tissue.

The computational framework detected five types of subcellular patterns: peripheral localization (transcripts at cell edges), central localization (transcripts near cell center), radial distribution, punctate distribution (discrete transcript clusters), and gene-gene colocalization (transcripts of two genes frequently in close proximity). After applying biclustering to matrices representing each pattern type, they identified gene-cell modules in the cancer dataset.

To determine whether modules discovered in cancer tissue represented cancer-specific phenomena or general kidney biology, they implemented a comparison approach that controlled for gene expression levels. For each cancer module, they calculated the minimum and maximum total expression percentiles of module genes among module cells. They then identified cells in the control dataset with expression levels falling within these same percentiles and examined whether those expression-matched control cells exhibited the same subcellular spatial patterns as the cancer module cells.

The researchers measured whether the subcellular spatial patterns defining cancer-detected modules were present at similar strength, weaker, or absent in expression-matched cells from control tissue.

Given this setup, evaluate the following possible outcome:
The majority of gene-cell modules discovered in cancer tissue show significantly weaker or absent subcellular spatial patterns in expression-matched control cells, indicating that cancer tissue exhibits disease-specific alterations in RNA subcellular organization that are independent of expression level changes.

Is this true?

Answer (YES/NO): YES